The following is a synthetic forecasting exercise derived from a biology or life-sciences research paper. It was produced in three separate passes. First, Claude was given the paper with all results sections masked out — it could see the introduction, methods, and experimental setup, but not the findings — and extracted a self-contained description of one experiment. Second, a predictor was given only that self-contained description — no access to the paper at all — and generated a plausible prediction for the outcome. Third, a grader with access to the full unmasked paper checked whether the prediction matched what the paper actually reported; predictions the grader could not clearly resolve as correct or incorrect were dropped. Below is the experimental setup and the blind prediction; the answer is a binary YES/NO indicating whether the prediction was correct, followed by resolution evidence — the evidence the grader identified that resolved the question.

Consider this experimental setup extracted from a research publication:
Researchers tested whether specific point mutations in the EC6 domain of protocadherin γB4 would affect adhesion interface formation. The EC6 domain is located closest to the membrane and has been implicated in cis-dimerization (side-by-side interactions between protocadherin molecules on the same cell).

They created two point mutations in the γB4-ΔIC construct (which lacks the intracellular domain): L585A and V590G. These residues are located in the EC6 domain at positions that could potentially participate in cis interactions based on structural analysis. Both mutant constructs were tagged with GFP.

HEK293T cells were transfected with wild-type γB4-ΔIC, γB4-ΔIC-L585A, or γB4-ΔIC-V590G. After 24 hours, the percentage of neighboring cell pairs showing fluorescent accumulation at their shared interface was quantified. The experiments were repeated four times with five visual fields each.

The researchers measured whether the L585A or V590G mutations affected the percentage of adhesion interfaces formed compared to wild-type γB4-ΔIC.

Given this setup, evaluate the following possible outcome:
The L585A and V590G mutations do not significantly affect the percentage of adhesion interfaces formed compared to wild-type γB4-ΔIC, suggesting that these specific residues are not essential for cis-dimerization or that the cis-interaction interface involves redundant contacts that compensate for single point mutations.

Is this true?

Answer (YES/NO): NO